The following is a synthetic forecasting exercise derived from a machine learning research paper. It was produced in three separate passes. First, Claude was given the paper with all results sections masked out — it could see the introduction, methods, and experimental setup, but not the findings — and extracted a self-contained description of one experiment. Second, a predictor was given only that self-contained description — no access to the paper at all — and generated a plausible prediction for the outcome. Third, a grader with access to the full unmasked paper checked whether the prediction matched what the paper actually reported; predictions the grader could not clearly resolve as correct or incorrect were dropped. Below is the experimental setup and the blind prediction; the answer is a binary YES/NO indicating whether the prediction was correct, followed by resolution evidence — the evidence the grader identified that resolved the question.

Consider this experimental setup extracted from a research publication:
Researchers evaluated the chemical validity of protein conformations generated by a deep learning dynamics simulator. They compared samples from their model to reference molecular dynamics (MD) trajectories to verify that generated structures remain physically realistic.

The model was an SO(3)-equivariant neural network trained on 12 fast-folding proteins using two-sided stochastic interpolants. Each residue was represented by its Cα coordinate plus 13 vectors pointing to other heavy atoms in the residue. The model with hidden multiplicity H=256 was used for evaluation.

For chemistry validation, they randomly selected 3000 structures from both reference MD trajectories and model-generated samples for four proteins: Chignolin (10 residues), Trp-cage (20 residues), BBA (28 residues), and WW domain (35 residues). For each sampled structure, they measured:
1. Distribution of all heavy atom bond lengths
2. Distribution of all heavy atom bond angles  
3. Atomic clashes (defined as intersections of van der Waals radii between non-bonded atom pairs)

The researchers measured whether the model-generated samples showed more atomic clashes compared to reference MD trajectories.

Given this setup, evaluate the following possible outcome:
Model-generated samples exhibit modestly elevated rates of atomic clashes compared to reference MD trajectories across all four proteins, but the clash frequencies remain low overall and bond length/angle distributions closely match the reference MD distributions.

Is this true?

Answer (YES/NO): NO